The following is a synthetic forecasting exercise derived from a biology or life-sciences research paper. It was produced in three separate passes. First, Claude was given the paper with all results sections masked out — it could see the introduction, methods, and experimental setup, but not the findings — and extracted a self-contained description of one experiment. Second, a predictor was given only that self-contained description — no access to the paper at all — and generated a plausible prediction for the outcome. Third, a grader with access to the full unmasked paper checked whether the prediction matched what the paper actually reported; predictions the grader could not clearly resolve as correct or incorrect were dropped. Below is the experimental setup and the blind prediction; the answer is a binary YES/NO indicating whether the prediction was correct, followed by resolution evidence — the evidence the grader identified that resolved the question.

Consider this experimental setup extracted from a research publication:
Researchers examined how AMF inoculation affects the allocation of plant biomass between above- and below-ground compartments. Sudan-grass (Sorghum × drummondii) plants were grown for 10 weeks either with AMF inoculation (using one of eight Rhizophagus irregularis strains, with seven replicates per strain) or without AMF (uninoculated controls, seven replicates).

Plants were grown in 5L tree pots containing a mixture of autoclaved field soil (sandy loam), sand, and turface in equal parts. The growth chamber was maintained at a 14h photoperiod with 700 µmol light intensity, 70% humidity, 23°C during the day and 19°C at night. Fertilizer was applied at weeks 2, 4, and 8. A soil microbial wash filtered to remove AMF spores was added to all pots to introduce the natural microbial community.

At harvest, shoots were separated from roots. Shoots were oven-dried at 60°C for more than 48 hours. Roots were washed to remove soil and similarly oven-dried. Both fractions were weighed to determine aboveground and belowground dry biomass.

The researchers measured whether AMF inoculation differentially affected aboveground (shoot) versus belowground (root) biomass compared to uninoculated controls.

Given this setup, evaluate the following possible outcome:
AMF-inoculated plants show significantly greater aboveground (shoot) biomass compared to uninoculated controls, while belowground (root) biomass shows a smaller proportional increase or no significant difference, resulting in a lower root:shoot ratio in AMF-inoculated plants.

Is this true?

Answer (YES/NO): NO